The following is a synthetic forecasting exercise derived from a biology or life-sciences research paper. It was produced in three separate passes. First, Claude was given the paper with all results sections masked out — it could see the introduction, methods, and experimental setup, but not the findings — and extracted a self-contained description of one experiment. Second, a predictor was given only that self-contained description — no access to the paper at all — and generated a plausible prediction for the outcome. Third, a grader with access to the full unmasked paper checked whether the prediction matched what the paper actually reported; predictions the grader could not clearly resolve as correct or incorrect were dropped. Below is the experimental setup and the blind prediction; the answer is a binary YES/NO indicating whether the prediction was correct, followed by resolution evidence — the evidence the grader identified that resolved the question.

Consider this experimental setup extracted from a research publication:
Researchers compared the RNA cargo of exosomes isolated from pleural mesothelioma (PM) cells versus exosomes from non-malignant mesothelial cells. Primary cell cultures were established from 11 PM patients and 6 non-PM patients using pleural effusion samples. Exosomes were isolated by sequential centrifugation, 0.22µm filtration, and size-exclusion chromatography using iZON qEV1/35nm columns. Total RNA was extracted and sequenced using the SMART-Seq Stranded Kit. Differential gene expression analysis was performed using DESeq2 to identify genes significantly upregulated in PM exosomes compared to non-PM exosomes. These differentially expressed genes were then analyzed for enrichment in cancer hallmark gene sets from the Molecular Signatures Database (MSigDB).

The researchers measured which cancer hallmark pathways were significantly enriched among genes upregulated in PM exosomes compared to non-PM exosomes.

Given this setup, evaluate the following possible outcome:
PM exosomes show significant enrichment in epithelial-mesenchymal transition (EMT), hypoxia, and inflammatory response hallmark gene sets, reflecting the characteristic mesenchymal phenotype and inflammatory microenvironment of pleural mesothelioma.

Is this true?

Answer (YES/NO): NO